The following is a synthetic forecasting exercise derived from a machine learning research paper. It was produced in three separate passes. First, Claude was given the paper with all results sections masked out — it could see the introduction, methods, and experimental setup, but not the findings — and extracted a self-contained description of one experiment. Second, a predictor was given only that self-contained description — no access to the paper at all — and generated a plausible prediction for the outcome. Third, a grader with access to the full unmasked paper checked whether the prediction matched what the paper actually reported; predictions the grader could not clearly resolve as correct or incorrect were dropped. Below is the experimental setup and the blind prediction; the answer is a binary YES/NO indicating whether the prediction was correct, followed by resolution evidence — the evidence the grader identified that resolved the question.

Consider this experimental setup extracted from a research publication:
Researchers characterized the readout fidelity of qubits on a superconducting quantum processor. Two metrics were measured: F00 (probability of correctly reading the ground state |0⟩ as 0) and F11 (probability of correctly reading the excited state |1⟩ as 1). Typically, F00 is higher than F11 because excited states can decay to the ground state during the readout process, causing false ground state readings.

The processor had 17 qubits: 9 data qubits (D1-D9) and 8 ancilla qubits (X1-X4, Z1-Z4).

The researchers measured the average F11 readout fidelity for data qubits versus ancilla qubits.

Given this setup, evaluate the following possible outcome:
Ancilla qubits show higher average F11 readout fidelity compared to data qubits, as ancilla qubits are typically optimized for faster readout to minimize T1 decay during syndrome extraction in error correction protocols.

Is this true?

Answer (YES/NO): NO